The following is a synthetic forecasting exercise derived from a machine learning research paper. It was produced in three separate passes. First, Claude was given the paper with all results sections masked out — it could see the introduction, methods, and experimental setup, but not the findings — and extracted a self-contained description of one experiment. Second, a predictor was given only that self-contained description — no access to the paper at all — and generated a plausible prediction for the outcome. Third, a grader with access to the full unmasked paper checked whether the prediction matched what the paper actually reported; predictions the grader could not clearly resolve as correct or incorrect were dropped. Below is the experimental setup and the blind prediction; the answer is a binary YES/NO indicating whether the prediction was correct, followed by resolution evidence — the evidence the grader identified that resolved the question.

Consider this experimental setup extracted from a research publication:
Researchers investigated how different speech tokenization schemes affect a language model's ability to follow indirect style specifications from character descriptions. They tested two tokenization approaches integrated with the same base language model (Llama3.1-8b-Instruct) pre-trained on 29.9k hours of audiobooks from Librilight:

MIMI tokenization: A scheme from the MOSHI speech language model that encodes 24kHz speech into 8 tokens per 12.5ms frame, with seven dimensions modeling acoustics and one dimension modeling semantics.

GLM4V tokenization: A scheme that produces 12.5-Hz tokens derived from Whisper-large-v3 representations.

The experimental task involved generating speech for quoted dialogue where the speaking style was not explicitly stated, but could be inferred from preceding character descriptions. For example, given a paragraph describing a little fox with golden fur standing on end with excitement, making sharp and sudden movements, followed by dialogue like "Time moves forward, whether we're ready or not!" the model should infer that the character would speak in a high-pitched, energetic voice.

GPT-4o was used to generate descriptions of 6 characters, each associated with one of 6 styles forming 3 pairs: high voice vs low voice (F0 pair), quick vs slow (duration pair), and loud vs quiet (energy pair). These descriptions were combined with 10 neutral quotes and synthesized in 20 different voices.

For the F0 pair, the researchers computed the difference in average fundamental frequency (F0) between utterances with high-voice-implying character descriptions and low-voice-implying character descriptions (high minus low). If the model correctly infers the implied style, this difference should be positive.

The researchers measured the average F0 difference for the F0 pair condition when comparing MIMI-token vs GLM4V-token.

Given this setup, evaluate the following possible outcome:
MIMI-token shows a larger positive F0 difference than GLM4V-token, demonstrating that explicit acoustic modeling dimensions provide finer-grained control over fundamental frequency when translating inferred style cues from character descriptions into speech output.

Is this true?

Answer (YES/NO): YES